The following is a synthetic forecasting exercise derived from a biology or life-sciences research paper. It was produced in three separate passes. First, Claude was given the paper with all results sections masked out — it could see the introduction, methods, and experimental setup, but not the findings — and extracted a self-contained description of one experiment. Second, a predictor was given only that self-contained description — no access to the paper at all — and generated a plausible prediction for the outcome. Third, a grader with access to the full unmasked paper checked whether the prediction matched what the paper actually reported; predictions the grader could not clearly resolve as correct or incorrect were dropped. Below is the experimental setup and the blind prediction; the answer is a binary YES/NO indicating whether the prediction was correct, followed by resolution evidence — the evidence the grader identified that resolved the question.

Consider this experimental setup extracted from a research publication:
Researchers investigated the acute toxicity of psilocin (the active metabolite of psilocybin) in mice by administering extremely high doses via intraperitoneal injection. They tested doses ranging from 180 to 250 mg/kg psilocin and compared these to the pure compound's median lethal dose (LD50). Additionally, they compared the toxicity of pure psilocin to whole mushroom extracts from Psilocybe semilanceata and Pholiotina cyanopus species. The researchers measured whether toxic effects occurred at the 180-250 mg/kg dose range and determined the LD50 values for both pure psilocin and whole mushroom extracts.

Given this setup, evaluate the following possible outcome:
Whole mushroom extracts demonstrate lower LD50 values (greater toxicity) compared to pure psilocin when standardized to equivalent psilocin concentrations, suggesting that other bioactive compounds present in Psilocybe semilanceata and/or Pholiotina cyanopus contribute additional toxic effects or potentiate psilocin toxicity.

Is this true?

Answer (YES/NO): NO